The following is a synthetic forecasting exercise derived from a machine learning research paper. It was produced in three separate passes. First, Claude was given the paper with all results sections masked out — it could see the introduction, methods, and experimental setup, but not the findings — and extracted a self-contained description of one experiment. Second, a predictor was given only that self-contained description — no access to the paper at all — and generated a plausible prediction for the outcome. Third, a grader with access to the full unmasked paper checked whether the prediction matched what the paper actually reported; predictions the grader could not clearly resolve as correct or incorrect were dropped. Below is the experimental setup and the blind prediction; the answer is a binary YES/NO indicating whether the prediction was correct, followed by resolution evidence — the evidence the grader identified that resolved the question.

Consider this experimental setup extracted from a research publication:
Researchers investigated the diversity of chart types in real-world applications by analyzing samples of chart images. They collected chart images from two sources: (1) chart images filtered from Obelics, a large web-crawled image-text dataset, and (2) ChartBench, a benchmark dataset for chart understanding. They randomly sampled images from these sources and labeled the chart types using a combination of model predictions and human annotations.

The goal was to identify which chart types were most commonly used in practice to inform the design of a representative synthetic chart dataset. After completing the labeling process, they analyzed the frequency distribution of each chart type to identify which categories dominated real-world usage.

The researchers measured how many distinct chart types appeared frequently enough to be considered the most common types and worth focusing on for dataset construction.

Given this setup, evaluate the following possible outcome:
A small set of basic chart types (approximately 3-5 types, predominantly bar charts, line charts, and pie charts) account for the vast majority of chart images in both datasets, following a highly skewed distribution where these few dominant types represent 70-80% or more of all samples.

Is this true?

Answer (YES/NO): NO